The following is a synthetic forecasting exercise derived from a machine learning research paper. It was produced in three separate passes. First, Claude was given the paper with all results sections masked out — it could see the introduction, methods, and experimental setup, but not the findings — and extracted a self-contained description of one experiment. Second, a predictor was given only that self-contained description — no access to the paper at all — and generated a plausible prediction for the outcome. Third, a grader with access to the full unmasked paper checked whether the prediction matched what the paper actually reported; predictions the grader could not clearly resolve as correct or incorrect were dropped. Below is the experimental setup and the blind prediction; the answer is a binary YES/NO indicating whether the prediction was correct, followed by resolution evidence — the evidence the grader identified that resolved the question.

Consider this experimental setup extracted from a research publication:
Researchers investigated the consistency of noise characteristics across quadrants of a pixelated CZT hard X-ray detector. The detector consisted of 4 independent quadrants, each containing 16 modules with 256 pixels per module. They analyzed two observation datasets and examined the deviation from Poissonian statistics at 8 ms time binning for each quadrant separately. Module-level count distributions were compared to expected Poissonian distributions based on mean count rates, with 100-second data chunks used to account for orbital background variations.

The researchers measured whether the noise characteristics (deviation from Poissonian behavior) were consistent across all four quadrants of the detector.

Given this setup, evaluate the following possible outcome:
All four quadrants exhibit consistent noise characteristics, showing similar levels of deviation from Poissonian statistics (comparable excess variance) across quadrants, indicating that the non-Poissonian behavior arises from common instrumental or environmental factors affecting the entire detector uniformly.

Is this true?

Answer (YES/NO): YES